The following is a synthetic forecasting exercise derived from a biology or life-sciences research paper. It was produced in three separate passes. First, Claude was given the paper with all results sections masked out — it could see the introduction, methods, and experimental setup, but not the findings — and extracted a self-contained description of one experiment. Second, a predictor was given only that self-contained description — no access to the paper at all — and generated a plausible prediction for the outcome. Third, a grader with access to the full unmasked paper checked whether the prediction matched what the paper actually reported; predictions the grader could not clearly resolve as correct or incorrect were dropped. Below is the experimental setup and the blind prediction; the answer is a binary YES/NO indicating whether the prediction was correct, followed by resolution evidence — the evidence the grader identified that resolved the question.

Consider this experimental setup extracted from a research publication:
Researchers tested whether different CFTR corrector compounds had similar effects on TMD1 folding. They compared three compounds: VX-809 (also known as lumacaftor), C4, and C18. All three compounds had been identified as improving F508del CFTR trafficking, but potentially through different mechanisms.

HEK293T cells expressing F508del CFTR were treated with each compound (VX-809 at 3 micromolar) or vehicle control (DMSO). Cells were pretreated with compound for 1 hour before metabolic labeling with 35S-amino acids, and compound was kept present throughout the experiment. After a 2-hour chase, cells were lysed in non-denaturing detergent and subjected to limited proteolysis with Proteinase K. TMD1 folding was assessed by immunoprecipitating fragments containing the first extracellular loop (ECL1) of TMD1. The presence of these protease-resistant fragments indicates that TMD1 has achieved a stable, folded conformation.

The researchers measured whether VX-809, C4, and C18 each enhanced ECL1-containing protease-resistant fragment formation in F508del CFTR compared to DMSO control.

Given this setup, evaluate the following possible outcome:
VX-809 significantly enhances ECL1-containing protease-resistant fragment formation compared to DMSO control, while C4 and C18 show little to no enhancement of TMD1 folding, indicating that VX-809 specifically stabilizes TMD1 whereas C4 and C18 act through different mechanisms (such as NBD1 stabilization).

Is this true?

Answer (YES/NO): NO